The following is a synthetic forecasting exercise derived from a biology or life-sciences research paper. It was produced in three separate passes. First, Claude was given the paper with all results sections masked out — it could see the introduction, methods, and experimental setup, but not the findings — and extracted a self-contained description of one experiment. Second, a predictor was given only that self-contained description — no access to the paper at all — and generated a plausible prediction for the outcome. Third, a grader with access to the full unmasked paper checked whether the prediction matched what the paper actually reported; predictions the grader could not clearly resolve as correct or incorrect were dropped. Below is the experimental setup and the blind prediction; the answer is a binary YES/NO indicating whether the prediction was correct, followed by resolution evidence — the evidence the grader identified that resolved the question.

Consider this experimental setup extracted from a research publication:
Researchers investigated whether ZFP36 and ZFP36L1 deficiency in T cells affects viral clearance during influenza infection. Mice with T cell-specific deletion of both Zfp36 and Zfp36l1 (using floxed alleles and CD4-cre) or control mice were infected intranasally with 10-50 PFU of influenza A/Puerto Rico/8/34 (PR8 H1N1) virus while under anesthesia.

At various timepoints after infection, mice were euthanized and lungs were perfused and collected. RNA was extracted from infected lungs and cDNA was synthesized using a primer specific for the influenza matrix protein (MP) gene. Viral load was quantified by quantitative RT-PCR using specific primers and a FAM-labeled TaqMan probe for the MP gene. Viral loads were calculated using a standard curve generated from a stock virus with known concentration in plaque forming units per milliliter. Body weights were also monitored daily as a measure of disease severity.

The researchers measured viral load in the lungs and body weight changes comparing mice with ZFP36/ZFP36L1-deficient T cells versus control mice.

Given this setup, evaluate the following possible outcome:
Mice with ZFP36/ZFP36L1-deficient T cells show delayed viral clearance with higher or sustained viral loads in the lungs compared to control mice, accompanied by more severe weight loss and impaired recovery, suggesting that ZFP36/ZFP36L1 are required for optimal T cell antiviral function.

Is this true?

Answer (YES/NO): NO